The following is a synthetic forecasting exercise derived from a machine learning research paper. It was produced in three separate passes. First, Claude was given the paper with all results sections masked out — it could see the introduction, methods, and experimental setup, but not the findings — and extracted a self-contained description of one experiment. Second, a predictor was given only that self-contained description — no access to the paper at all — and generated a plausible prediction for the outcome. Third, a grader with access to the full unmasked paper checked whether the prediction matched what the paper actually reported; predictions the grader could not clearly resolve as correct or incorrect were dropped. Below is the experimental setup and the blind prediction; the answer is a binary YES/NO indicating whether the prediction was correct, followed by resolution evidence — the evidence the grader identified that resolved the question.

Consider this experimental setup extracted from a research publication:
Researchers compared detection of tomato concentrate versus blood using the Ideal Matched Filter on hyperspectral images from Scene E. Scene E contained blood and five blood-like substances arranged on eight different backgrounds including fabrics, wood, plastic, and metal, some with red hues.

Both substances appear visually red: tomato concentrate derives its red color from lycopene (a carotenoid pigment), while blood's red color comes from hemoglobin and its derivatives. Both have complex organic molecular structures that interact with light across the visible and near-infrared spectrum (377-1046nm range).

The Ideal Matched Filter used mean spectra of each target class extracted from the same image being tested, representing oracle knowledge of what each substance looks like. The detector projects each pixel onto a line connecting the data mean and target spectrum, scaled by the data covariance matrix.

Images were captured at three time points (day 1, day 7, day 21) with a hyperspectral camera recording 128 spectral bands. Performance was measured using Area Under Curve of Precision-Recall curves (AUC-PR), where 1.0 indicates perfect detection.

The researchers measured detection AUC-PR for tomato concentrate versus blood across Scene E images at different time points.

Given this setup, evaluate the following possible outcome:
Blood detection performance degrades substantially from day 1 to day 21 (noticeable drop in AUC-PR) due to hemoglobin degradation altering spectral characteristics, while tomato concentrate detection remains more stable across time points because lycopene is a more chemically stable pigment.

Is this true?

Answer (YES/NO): YES